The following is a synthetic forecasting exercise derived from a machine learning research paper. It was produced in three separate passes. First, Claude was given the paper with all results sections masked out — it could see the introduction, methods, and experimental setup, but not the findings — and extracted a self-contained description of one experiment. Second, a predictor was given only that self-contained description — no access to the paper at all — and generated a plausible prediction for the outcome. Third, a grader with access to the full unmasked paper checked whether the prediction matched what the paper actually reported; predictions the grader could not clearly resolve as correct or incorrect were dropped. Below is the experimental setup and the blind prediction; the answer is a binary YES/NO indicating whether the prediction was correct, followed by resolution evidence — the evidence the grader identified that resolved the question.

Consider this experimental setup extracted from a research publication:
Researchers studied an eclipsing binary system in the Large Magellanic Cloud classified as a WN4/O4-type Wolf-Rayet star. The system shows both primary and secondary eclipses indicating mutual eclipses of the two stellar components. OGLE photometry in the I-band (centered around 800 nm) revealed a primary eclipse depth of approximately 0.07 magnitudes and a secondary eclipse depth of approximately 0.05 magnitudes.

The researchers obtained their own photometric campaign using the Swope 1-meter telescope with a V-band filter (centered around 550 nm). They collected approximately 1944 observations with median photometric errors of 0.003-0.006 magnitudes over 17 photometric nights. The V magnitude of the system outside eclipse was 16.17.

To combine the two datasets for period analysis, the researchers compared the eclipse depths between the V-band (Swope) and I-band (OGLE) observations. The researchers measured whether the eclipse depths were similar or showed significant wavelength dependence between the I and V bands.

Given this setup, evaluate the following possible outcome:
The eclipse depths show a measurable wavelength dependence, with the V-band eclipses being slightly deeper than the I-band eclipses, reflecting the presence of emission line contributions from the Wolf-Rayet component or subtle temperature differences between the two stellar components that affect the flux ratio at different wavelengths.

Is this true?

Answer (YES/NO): NO